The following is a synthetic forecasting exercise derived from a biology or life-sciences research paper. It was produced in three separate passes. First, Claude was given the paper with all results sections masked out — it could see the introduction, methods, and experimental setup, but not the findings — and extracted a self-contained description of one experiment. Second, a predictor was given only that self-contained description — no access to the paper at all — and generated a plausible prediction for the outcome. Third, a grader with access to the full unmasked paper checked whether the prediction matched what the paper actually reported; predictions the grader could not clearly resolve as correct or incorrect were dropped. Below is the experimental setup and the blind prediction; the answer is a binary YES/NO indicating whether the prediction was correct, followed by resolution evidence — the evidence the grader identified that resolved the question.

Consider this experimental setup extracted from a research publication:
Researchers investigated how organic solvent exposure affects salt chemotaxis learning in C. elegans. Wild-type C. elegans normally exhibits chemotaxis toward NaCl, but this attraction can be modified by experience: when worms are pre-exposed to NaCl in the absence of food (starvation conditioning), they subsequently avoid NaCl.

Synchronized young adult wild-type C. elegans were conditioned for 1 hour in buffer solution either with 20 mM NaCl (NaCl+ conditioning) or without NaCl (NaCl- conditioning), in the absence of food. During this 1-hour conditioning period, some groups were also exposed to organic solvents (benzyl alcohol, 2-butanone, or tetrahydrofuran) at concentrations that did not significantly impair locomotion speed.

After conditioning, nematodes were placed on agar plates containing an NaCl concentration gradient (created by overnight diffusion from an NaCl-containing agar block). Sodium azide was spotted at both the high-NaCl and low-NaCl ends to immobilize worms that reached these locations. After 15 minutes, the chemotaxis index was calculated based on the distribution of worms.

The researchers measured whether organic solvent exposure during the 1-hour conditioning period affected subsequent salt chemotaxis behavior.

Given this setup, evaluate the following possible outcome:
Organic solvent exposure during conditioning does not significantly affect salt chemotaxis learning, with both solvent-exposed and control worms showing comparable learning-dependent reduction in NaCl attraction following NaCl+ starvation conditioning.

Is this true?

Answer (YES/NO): NO